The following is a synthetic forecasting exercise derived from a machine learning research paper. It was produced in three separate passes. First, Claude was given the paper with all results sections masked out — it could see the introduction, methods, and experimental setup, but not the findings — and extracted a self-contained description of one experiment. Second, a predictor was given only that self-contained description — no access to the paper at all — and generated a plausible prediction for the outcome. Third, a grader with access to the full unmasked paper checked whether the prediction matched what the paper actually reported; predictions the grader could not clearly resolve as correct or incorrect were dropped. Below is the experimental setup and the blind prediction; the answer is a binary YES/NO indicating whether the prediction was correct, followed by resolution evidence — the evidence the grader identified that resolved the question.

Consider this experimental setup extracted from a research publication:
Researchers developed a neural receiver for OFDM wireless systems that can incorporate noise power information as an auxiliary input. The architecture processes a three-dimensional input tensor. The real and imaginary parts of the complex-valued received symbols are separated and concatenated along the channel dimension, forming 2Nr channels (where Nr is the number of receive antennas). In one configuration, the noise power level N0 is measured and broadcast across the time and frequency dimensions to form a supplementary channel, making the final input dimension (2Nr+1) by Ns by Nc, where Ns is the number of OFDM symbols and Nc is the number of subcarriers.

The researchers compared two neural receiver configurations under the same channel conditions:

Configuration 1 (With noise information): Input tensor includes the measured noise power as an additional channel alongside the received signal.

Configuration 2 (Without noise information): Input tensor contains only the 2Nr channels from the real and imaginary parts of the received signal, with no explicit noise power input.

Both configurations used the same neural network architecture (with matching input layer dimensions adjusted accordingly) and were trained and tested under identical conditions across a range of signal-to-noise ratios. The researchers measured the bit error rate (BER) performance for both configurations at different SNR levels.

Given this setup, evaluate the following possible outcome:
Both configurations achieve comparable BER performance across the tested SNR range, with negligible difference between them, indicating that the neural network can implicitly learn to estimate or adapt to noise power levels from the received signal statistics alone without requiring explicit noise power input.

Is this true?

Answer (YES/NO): NO